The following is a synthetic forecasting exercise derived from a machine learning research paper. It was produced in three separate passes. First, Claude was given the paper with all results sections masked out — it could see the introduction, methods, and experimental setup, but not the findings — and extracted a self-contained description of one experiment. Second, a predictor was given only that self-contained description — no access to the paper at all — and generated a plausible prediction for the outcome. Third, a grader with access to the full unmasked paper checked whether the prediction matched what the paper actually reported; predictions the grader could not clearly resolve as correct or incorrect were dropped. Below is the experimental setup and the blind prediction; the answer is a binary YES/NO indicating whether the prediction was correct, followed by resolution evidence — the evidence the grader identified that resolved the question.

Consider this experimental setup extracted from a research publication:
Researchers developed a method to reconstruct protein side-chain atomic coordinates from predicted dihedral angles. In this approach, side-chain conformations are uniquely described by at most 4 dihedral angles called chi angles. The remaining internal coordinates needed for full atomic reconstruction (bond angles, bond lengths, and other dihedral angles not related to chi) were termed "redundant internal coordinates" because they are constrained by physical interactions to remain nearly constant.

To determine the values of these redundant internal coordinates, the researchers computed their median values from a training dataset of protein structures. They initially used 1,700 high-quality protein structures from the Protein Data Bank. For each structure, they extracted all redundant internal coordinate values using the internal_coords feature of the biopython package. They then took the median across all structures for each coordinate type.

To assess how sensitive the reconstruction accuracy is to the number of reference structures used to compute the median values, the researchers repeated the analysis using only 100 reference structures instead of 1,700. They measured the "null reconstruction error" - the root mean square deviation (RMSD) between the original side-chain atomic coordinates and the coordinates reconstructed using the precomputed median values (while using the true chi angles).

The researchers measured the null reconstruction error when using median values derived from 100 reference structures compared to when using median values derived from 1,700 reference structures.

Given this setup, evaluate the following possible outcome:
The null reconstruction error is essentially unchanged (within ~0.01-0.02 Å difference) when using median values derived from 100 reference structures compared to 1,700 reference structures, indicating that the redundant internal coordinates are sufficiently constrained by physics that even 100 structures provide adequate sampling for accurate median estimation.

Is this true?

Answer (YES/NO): YES